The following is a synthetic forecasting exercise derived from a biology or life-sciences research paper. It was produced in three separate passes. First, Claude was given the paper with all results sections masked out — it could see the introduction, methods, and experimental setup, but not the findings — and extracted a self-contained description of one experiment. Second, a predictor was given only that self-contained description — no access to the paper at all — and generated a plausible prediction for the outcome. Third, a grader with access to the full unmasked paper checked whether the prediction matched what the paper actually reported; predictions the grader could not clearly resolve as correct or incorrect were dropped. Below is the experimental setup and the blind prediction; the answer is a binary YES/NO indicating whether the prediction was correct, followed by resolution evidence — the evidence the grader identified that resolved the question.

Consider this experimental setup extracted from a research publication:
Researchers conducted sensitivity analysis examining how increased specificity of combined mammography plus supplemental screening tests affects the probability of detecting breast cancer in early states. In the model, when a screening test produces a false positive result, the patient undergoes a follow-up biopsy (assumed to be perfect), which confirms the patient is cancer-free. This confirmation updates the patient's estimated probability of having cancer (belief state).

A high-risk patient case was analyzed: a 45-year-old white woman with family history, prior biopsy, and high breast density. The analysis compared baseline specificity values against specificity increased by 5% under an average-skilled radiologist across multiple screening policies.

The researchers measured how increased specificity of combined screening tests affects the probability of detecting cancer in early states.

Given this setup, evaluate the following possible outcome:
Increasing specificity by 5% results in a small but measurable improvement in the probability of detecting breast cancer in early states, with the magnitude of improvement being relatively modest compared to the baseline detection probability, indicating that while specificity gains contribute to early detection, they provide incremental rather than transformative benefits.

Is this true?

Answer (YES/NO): NO